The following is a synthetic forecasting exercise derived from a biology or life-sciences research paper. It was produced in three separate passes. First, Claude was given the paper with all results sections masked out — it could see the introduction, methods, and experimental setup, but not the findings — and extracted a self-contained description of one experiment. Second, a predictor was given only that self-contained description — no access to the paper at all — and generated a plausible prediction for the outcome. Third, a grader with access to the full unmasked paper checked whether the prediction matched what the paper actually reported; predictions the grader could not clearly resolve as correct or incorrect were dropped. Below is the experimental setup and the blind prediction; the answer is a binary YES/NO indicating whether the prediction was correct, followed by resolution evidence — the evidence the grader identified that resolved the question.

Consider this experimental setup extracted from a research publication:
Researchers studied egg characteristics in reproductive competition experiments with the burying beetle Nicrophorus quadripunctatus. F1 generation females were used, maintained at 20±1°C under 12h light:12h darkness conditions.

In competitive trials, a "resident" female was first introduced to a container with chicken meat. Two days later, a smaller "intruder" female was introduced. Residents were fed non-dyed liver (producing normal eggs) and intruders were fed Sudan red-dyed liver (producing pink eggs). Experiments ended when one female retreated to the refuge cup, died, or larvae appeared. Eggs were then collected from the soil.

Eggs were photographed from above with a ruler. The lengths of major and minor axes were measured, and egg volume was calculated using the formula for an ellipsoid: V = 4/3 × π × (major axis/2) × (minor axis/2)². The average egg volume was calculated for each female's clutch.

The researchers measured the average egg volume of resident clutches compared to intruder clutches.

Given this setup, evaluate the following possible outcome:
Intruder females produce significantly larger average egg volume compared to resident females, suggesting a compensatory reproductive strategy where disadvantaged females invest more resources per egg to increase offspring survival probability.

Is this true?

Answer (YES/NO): NO